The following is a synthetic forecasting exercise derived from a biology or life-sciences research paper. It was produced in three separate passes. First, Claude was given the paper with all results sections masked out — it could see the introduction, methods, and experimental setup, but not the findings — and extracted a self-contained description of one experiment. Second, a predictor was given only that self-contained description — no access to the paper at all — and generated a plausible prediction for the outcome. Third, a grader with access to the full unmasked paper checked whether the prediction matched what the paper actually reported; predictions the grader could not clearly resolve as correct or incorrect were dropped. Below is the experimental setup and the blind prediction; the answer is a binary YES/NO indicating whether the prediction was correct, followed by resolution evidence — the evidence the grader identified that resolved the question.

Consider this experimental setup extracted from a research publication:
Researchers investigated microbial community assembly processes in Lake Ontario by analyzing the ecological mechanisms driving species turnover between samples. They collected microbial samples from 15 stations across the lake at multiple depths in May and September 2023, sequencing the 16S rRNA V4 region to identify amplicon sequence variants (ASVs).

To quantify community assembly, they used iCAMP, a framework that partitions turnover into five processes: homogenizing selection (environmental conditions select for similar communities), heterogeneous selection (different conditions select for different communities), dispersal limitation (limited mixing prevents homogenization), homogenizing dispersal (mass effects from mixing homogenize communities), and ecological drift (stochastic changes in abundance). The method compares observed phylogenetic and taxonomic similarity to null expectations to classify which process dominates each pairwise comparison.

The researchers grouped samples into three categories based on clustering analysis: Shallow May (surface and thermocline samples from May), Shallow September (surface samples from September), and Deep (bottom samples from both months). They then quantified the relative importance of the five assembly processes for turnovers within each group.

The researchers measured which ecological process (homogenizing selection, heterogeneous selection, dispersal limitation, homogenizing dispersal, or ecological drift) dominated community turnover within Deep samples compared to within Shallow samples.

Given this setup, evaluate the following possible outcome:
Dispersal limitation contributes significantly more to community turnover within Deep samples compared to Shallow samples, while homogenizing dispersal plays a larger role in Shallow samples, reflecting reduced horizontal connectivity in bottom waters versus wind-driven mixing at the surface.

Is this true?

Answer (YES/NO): NO